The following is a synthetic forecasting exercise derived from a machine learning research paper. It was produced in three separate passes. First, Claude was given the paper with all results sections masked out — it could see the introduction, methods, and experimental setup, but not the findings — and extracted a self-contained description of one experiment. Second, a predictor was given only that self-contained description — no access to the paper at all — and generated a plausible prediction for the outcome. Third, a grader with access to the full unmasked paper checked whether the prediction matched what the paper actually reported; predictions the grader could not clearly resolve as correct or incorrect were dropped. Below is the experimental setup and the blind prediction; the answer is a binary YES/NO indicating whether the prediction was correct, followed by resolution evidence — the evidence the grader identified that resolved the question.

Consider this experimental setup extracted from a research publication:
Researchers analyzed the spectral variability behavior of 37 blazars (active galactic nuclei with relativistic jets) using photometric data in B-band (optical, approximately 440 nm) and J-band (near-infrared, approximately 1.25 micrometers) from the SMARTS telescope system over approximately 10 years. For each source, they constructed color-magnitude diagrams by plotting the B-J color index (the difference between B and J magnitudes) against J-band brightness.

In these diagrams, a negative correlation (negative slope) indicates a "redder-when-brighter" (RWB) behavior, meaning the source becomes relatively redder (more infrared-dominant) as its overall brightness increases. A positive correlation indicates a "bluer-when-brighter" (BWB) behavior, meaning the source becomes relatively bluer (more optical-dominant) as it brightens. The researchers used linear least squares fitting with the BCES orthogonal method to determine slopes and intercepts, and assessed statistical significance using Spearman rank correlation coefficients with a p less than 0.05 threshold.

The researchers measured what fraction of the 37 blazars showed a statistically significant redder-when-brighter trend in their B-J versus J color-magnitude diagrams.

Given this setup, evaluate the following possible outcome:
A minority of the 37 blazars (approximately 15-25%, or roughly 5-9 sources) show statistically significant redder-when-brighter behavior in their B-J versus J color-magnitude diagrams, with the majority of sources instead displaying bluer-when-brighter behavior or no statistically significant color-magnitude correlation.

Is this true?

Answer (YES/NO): NO